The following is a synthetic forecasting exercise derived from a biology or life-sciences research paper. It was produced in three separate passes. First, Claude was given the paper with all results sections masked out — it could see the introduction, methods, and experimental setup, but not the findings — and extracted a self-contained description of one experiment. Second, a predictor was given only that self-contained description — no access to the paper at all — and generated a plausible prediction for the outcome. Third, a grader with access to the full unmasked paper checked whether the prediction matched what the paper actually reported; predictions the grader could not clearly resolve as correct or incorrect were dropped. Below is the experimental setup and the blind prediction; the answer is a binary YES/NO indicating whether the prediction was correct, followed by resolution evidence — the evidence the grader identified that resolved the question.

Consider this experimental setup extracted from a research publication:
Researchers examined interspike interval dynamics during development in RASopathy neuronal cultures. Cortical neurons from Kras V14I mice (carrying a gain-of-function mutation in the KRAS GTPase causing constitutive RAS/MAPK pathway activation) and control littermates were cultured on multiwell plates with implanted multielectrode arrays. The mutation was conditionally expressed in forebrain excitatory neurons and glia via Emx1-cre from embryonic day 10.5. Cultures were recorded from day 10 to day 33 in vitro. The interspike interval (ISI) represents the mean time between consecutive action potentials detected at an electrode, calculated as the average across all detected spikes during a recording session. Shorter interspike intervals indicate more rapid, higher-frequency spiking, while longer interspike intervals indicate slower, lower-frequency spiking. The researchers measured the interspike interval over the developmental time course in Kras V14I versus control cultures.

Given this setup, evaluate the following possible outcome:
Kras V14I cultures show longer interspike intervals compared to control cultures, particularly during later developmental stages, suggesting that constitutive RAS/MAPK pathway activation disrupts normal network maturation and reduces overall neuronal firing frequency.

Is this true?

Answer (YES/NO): NO